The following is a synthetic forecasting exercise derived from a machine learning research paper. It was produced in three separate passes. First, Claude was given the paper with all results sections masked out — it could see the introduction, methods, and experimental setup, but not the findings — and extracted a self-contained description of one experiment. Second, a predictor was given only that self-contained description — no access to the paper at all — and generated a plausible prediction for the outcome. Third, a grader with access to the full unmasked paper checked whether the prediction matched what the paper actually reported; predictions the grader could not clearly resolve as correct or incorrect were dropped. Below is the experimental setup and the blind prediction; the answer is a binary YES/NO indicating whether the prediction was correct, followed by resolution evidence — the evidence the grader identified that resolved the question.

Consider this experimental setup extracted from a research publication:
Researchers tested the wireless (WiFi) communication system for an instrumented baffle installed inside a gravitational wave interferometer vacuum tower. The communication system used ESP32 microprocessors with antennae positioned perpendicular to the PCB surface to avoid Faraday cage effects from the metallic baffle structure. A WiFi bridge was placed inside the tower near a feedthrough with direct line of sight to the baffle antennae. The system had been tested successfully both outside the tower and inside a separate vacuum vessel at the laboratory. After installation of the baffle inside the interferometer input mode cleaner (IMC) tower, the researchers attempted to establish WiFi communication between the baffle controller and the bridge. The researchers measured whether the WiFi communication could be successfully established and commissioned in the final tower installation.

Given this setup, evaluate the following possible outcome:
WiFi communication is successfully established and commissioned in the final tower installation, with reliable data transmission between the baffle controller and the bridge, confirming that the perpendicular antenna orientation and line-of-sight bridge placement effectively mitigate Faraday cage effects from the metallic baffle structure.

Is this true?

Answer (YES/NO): NO